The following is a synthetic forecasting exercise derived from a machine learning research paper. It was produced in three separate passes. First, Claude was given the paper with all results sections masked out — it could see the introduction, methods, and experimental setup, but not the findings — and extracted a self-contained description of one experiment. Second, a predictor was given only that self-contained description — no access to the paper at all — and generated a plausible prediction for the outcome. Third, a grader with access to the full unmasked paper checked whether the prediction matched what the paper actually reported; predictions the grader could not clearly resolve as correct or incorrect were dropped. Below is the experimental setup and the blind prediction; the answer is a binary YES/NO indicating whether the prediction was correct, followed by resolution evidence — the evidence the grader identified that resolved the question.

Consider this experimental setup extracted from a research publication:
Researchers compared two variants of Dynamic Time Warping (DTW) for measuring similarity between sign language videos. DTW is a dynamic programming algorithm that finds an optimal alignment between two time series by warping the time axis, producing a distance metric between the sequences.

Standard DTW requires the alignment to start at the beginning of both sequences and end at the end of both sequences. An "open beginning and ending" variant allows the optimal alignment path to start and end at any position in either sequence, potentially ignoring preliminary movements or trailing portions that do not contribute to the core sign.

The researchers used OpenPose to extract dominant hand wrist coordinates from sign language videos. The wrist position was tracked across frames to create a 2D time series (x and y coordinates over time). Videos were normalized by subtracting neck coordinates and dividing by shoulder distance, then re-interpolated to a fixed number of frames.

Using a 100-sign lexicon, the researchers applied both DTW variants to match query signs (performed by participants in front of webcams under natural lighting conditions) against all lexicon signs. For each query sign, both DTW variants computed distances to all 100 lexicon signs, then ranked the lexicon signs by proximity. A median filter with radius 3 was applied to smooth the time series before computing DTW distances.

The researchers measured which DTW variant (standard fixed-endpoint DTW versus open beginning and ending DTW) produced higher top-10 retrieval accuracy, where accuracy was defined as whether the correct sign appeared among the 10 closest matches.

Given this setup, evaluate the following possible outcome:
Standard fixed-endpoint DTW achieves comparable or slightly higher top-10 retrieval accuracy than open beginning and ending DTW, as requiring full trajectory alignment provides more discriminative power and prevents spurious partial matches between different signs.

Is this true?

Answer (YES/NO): NO